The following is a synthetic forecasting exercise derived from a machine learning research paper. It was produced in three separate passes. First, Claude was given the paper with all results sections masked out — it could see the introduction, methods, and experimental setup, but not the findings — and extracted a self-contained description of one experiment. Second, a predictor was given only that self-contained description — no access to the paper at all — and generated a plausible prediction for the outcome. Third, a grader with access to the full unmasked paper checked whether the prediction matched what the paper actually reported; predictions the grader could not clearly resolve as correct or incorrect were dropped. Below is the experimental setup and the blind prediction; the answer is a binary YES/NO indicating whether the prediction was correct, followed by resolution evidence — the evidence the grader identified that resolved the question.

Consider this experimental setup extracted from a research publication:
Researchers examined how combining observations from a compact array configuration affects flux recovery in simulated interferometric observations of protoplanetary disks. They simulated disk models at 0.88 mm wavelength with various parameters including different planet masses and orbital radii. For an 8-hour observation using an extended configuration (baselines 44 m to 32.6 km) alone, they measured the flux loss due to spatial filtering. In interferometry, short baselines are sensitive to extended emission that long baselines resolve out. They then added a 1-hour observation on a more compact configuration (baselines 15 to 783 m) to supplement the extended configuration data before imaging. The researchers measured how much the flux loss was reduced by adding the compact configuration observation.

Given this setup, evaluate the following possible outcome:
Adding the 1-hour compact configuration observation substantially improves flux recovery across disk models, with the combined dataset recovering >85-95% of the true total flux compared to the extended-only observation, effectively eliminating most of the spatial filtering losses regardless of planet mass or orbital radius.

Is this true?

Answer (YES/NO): NO